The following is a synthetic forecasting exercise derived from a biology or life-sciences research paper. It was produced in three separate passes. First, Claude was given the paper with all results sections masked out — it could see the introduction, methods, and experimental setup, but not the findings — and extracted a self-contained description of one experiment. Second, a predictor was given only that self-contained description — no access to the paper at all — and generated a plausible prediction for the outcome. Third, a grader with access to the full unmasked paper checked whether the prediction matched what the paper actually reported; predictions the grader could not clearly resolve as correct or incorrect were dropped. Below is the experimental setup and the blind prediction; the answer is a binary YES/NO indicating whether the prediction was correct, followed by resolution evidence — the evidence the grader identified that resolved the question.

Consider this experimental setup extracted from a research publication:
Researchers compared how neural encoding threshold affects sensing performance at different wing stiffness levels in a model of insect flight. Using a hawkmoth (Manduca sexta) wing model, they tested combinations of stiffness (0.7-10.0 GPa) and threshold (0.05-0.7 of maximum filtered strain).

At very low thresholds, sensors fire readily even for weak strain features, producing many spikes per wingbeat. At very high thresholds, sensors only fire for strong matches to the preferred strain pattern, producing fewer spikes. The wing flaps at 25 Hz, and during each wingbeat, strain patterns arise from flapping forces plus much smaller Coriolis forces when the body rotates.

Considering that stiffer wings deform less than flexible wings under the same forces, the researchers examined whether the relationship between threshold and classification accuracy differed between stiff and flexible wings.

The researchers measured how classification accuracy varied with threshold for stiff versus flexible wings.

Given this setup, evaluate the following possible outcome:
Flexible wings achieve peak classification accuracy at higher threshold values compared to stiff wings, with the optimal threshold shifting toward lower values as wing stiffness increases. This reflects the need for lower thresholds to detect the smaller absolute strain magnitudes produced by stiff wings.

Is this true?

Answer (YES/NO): NO